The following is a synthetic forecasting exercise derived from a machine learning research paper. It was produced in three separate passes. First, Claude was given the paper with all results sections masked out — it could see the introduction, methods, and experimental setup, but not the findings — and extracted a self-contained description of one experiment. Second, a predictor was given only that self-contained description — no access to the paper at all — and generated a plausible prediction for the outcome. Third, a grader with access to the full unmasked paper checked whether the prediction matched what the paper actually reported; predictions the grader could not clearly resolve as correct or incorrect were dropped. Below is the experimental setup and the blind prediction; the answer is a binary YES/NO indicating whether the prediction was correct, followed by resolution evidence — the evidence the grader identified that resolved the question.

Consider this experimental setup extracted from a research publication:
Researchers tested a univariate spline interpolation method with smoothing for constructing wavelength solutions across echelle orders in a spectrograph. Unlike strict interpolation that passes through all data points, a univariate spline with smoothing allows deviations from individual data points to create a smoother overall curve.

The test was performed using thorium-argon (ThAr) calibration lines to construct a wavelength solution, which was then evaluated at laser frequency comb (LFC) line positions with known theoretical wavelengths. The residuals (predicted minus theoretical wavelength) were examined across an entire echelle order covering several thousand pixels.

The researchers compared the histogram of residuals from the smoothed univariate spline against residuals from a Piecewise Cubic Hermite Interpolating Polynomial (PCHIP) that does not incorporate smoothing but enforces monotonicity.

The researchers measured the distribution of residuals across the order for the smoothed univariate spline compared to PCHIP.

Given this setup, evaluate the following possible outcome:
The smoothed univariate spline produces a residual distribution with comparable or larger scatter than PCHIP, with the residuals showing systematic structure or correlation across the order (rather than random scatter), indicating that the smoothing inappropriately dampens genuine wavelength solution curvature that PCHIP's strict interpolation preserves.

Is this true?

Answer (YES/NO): YES